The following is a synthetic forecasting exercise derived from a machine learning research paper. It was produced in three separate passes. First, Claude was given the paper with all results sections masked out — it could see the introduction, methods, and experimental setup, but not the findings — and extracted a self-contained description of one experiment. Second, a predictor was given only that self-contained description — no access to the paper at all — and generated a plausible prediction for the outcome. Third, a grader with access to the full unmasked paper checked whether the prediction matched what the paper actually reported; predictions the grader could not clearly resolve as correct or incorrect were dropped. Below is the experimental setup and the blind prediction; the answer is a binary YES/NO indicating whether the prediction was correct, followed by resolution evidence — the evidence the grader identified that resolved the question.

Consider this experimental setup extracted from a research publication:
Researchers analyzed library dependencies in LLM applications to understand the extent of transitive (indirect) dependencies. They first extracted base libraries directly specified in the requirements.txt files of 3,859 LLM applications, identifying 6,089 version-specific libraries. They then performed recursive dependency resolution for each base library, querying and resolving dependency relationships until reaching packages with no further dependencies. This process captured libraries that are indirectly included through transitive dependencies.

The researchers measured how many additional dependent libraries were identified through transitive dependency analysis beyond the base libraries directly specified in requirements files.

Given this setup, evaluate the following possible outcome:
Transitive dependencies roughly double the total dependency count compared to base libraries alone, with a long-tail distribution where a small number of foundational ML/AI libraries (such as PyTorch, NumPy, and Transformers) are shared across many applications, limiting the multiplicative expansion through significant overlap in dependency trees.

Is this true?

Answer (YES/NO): NO